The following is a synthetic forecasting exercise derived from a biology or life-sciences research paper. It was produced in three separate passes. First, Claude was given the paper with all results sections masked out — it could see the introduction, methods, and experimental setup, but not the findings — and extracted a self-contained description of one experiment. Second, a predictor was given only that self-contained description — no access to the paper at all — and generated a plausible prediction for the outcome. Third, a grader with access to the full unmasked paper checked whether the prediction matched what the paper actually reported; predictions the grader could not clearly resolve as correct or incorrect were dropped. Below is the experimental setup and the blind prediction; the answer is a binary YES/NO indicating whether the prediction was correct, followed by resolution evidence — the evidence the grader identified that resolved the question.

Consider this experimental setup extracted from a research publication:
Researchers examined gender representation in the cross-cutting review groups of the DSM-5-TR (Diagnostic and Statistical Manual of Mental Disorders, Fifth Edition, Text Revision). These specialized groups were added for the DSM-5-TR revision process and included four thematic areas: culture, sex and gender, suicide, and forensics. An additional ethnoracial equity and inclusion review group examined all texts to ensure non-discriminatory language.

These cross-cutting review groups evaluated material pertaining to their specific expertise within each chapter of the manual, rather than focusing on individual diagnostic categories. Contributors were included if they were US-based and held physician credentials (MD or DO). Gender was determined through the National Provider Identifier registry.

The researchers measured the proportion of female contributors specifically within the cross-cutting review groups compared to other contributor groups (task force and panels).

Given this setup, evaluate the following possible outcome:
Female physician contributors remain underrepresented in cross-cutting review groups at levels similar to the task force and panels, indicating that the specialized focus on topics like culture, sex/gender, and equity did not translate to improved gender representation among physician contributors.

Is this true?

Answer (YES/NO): NO